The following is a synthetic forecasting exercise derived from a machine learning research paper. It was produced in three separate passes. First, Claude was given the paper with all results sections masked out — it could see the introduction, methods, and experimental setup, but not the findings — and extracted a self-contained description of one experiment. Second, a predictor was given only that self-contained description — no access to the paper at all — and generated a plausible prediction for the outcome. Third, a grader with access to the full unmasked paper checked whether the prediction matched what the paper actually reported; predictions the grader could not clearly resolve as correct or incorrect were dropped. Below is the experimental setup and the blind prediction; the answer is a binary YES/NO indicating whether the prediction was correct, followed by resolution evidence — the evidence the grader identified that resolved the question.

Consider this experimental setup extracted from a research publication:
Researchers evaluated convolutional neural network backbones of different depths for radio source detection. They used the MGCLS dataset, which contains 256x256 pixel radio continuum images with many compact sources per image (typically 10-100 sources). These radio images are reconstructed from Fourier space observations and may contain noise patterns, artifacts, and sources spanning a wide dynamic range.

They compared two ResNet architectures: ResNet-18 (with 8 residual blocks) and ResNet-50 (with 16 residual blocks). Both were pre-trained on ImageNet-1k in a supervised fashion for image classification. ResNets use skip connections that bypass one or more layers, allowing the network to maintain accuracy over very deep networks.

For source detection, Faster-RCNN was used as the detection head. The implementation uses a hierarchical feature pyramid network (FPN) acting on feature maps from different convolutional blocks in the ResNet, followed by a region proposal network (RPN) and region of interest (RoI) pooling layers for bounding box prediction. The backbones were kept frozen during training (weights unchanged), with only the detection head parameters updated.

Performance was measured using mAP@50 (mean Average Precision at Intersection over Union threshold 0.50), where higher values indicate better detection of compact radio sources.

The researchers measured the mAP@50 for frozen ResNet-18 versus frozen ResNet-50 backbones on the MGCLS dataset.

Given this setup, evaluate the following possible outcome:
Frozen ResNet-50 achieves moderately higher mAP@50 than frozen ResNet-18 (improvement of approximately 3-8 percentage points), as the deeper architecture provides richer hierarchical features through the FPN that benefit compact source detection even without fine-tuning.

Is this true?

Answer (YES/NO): NO